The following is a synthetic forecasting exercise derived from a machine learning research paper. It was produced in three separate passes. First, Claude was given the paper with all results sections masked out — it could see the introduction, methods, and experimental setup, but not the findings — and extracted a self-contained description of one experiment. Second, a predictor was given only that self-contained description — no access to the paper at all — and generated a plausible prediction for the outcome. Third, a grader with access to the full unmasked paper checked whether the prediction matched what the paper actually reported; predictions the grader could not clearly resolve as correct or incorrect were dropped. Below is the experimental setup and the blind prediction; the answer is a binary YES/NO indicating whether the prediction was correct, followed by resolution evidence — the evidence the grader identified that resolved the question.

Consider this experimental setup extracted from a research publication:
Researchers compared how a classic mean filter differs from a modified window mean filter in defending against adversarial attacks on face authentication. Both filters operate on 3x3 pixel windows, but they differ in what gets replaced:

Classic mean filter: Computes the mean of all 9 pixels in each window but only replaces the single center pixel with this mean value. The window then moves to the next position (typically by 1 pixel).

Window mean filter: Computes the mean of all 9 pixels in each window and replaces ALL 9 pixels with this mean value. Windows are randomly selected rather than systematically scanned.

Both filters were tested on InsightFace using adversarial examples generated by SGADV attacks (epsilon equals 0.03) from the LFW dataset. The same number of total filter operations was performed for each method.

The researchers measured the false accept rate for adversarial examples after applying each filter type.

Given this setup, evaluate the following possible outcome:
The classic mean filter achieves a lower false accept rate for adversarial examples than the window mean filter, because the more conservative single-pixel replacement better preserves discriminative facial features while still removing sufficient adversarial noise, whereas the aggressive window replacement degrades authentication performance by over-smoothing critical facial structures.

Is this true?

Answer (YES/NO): NO